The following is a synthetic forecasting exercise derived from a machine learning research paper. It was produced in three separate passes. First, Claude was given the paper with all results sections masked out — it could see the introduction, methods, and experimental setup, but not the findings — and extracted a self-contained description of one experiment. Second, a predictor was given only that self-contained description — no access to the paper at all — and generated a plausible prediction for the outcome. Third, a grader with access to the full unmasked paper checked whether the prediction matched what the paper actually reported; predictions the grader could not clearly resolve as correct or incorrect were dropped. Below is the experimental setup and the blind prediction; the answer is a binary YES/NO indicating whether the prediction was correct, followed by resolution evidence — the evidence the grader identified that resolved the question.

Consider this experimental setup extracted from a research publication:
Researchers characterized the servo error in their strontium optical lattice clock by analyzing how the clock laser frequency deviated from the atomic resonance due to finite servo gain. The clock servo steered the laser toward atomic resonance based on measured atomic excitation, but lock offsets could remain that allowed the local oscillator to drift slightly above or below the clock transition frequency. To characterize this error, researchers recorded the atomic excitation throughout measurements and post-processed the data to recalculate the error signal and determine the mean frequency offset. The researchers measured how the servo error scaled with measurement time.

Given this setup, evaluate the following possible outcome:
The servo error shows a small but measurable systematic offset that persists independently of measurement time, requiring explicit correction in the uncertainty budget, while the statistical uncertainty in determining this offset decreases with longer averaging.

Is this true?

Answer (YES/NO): NO